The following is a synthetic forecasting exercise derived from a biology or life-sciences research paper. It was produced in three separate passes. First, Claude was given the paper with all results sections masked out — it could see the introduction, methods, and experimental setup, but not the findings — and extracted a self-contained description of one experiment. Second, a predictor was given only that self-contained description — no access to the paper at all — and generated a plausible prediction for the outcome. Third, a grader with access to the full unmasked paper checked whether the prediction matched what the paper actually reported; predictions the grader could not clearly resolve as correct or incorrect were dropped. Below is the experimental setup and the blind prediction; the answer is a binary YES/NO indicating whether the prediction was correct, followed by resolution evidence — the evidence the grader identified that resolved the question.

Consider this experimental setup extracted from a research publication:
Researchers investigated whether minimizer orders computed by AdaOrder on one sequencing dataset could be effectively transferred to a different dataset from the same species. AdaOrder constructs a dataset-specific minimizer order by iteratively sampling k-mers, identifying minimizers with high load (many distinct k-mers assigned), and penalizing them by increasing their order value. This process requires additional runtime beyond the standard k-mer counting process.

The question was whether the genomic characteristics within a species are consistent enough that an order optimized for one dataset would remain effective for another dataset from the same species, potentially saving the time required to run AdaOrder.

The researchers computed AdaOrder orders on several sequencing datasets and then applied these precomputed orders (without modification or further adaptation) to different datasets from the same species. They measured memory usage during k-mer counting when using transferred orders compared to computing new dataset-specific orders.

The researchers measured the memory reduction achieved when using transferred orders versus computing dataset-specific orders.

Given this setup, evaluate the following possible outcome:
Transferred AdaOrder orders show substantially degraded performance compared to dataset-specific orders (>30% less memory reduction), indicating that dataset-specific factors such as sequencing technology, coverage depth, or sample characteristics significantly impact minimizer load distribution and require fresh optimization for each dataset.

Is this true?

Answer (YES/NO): NO